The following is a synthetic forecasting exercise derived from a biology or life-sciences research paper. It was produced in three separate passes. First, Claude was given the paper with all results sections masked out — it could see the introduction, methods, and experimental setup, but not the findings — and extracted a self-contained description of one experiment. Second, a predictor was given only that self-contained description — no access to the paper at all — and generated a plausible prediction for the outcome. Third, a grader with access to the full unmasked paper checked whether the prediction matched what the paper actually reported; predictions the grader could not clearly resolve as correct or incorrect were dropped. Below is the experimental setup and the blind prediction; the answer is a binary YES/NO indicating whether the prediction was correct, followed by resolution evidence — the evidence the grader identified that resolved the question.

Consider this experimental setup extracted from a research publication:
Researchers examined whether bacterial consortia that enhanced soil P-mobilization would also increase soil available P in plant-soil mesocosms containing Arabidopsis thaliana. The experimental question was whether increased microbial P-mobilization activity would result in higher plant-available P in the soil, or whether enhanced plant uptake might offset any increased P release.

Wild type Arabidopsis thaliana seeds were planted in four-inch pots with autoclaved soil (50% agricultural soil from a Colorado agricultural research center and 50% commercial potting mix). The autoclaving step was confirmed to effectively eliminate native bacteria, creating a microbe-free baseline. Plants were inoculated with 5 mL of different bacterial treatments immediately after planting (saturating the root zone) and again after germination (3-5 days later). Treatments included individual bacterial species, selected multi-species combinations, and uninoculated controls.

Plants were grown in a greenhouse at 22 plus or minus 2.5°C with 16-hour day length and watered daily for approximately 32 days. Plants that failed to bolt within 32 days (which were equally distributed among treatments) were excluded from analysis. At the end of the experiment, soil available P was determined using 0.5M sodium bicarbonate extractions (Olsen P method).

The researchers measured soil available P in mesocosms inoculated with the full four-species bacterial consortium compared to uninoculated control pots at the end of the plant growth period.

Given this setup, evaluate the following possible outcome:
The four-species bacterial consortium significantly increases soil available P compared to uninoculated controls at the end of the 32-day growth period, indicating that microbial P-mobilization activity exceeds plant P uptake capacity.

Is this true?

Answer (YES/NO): NO